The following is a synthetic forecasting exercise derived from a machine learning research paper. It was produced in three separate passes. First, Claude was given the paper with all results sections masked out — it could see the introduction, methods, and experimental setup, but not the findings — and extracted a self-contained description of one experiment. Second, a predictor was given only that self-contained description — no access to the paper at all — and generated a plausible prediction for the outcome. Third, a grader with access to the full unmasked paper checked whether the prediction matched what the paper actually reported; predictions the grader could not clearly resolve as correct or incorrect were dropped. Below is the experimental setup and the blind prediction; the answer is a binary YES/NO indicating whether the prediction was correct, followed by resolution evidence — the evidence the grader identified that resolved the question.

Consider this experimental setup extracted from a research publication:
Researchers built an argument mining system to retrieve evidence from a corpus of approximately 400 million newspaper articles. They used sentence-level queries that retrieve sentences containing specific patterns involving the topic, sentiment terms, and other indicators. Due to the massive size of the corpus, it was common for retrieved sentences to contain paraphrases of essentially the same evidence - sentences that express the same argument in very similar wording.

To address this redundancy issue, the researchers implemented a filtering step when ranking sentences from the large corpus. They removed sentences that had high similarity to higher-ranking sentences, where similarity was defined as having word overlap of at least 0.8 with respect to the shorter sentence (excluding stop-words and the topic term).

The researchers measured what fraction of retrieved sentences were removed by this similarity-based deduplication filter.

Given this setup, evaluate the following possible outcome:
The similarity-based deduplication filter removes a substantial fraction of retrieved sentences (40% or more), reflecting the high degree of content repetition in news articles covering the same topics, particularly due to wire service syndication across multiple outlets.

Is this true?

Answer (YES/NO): NO